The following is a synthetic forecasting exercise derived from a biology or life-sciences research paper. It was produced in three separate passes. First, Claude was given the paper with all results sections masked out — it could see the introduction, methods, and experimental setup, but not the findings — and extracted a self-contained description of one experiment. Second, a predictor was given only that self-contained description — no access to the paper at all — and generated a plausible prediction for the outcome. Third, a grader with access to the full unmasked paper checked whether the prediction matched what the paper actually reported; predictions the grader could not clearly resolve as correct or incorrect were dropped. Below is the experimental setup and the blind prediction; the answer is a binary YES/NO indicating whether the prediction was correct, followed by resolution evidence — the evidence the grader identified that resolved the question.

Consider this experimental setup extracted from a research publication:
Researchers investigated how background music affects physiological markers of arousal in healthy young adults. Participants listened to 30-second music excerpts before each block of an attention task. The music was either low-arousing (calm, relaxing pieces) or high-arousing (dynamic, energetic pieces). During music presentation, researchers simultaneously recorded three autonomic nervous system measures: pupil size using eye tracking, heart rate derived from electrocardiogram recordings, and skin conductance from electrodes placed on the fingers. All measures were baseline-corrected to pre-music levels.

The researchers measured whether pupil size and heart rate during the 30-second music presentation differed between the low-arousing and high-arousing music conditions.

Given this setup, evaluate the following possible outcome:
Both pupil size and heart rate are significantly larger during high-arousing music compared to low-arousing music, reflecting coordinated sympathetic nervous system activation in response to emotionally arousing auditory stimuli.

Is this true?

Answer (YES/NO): YES